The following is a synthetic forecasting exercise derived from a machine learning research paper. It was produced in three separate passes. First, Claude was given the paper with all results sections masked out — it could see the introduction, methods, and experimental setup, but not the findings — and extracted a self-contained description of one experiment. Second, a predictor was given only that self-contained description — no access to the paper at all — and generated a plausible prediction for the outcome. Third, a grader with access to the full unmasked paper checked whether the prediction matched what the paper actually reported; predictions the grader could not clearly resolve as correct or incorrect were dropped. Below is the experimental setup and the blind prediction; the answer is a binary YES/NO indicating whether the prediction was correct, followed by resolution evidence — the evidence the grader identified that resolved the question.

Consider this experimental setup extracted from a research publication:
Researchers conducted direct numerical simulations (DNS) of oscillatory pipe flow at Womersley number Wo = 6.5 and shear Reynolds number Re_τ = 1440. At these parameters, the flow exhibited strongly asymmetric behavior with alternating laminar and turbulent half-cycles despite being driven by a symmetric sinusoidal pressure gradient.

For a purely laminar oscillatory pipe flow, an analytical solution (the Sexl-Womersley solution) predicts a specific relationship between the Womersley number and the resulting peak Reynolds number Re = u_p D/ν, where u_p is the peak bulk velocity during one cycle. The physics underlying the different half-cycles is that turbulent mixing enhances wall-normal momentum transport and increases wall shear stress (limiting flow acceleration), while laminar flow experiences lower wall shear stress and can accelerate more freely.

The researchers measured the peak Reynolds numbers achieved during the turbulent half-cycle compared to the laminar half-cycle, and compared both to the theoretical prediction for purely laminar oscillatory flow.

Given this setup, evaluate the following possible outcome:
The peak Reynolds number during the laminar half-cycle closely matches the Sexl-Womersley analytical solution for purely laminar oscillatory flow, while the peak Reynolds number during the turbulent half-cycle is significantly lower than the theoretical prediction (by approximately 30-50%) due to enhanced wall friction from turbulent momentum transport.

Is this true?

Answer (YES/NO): NO